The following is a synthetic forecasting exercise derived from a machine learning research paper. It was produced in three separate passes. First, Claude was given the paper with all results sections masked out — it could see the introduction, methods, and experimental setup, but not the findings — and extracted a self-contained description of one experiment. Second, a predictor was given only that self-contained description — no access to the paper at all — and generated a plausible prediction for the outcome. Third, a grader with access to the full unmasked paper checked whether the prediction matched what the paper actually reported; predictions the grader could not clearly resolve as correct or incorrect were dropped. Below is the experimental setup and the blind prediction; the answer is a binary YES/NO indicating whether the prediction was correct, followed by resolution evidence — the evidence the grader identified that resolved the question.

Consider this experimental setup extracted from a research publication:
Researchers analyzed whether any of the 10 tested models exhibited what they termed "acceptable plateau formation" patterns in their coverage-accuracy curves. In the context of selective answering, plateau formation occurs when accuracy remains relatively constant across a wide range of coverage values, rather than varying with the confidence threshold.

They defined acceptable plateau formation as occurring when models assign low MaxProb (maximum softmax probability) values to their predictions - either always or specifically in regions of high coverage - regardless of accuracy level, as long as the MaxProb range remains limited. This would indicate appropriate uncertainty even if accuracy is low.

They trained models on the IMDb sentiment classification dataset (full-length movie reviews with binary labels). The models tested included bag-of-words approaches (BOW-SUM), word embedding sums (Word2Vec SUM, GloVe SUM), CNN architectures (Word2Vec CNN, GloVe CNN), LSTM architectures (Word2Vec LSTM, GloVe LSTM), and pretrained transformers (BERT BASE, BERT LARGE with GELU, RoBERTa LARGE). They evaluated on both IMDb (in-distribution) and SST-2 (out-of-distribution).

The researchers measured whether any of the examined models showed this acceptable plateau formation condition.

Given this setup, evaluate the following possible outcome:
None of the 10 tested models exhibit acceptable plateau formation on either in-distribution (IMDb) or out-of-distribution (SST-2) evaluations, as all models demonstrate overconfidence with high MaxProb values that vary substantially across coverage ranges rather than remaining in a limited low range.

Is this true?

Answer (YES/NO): YES